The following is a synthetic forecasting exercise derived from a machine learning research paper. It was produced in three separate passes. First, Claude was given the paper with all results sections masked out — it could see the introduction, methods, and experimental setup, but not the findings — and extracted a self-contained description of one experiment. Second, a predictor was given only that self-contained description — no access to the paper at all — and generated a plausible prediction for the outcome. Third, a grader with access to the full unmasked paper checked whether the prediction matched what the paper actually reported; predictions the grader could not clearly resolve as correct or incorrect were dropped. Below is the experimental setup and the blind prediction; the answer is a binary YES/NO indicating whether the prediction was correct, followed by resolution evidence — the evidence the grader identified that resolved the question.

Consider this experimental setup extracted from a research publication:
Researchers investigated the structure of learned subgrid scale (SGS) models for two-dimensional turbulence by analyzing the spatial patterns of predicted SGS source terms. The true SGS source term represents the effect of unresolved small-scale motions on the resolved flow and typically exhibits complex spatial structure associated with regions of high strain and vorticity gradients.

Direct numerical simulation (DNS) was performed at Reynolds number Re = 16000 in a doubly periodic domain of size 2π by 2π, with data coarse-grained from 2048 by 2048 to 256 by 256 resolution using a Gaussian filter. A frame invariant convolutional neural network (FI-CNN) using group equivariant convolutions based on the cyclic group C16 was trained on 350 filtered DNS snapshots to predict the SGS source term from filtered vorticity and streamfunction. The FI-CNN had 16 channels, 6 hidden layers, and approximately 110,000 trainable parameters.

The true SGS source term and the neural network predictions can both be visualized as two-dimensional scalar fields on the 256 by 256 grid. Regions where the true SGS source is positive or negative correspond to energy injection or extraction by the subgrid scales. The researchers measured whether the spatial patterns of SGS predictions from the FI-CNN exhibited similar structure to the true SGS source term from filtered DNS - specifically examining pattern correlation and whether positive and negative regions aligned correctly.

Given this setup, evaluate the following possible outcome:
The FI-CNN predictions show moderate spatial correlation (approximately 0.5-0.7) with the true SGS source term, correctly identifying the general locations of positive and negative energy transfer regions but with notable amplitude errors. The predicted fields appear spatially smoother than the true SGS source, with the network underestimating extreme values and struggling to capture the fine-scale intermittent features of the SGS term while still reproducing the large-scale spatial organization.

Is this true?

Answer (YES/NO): NO